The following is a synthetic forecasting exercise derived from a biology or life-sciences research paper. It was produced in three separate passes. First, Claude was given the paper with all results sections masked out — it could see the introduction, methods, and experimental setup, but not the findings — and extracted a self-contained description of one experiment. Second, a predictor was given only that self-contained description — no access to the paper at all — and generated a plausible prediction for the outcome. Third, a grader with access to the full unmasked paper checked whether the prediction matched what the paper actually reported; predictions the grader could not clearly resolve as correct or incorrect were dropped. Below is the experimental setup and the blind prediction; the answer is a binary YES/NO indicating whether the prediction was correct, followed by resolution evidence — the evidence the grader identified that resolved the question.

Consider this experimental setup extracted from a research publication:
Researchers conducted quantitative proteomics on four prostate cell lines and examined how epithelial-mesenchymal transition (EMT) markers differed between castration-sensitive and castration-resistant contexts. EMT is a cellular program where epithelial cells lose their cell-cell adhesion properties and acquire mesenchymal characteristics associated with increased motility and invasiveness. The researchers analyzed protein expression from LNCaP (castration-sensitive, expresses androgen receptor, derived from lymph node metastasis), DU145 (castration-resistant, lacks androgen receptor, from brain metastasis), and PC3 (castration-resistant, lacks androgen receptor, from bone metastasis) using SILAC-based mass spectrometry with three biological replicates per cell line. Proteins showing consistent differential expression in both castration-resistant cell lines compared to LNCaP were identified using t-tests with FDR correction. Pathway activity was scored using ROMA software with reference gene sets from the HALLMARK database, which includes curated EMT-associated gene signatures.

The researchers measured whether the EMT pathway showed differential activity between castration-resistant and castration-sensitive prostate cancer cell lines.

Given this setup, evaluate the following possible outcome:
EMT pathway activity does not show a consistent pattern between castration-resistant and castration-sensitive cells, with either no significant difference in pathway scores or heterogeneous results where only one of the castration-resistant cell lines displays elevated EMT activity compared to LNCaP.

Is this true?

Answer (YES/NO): NO